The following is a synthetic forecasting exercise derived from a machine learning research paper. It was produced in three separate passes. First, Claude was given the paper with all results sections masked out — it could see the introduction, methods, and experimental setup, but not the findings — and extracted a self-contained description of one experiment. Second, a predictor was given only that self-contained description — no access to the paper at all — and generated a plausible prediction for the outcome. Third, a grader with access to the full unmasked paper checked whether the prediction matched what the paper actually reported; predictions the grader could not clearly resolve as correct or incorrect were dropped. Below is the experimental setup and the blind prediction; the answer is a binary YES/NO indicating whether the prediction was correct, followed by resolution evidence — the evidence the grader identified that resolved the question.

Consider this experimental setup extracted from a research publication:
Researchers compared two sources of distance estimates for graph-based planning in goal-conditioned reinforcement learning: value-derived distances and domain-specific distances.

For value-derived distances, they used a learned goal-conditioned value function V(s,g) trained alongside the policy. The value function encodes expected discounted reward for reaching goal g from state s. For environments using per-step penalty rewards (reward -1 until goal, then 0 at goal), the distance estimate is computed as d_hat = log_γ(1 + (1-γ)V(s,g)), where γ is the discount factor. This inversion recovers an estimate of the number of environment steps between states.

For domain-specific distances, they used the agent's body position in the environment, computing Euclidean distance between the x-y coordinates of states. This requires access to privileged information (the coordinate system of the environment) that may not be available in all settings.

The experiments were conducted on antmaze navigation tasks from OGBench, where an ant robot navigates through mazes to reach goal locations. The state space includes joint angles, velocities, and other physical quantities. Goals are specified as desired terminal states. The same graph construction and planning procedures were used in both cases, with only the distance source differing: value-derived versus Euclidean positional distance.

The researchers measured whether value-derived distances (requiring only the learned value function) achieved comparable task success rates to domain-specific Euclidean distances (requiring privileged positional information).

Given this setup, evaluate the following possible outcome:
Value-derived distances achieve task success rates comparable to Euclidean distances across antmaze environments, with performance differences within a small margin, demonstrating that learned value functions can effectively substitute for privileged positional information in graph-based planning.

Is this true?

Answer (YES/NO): NO